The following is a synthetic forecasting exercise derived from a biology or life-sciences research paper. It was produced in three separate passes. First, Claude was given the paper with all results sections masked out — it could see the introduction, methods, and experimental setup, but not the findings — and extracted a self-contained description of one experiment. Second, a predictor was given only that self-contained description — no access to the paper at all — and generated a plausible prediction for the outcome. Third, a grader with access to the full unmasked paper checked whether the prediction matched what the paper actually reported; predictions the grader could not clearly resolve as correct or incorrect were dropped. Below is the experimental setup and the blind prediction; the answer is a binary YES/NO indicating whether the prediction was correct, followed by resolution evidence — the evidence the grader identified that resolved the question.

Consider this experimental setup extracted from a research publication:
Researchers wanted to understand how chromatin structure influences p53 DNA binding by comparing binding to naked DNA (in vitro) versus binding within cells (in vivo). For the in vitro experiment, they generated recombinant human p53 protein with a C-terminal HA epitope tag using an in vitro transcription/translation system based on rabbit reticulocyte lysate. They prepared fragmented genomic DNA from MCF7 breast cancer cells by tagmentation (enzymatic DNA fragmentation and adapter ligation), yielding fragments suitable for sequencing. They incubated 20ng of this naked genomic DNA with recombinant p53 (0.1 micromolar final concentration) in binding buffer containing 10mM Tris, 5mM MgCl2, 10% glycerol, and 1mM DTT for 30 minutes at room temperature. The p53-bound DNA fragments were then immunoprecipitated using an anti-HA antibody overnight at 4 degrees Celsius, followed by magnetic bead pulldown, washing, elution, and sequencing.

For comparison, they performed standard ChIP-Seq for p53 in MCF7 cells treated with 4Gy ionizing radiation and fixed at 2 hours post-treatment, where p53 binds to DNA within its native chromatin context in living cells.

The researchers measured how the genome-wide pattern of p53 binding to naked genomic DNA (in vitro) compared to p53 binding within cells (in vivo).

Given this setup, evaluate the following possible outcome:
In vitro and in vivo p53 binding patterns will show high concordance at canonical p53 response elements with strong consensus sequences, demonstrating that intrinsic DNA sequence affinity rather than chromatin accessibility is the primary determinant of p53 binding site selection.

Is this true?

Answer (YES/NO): NO